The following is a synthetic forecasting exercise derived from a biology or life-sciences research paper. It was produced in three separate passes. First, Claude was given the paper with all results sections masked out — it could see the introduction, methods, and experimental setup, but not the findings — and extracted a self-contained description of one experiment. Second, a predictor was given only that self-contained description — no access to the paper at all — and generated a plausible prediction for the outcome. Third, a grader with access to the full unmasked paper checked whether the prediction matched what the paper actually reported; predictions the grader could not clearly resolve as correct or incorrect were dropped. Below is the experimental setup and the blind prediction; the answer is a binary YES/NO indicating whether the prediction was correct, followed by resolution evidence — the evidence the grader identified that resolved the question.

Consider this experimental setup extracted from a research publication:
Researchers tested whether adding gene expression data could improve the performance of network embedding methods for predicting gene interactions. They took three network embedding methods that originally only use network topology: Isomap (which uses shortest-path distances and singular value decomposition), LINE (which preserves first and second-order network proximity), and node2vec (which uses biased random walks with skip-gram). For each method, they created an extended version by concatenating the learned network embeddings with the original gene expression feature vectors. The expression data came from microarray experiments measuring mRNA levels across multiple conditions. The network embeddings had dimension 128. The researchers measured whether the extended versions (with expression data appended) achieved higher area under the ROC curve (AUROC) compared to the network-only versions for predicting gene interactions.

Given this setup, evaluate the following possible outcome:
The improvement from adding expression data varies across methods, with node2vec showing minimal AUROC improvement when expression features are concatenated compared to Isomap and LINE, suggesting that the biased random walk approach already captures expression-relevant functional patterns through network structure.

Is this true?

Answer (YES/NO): NO